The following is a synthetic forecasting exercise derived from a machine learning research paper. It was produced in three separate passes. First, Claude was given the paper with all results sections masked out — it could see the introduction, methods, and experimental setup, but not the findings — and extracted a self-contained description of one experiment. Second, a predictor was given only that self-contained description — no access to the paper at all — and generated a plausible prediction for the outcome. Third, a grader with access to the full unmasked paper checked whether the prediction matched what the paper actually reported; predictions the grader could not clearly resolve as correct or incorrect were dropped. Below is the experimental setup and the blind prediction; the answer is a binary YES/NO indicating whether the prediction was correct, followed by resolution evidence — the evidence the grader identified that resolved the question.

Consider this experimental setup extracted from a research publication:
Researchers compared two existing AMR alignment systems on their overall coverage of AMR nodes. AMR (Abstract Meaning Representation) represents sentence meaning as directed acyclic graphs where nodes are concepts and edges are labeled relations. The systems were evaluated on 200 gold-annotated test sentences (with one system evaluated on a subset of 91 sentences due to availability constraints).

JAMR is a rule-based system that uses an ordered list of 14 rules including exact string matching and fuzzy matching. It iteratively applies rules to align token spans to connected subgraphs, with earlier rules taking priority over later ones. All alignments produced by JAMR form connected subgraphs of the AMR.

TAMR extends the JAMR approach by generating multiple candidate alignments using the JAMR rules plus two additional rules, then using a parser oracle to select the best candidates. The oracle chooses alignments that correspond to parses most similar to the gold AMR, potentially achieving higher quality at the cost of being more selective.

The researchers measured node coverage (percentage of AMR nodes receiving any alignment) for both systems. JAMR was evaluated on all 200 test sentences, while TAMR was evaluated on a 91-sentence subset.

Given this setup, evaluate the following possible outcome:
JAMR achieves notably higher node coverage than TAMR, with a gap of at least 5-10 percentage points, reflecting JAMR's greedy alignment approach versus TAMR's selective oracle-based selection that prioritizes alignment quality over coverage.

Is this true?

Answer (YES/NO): NO